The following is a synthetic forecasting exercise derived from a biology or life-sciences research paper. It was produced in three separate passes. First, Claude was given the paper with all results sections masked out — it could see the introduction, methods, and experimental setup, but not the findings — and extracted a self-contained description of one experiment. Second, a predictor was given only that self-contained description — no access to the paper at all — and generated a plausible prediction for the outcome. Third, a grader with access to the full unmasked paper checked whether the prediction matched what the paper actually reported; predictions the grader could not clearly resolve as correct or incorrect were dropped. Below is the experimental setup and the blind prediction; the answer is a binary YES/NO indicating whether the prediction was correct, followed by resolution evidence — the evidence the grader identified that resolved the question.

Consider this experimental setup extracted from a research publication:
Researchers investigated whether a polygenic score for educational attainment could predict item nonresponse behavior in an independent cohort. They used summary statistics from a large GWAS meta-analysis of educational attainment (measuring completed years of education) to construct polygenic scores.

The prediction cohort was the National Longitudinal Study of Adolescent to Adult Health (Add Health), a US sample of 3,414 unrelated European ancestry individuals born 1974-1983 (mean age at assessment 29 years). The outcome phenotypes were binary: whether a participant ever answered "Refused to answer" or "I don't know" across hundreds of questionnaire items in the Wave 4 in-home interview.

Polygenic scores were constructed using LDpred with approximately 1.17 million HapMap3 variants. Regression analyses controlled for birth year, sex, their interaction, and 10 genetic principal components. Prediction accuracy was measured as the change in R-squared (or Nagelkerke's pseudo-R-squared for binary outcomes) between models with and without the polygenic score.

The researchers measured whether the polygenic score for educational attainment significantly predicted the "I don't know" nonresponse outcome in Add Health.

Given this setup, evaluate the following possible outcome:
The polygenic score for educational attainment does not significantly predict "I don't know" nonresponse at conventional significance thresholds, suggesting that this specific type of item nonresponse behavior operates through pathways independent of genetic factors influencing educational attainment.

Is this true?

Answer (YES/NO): YES